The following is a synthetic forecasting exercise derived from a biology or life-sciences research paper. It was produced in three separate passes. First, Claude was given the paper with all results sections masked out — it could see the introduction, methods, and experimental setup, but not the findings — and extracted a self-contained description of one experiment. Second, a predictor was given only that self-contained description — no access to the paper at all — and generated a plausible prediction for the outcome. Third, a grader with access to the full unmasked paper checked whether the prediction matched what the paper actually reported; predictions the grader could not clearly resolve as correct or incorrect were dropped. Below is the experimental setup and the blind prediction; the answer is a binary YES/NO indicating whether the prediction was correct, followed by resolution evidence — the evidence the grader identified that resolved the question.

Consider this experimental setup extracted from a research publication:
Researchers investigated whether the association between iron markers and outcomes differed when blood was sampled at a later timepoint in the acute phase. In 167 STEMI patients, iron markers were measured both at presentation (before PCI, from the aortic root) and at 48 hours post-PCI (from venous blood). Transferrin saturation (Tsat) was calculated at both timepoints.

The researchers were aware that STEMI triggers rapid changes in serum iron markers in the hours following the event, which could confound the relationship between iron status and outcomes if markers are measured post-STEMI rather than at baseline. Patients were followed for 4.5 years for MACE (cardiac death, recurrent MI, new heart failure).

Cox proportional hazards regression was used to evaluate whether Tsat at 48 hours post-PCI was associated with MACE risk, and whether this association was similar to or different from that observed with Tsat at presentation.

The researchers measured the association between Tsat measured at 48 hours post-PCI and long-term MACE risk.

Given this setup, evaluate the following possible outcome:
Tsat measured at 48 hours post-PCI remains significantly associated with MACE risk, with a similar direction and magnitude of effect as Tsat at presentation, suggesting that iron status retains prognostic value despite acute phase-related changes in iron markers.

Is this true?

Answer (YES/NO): NO